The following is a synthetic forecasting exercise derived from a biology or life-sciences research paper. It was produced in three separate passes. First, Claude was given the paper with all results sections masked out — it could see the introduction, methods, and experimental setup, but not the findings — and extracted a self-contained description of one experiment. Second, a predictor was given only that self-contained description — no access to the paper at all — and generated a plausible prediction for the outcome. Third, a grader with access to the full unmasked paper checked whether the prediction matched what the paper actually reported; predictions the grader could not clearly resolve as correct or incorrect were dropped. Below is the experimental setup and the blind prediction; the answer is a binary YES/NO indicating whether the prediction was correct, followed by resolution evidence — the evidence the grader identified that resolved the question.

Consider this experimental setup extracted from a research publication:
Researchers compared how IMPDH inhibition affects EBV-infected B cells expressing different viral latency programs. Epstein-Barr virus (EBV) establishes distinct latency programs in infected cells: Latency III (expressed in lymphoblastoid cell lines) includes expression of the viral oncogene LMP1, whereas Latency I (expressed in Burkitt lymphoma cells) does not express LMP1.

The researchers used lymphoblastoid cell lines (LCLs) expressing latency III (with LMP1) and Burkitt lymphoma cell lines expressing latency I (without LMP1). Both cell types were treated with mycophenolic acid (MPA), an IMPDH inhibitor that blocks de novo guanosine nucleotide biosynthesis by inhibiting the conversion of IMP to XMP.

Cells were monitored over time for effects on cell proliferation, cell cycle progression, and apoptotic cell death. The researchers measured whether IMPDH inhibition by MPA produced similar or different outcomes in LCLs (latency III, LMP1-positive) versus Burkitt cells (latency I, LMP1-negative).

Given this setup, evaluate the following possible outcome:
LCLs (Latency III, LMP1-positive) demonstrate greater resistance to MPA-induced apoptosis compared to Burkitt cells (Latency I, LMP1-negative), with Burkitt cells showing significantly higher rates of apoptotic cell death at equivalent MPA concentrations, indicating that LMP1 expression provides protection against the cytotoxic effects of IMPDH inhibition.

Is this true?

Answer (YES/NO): NO